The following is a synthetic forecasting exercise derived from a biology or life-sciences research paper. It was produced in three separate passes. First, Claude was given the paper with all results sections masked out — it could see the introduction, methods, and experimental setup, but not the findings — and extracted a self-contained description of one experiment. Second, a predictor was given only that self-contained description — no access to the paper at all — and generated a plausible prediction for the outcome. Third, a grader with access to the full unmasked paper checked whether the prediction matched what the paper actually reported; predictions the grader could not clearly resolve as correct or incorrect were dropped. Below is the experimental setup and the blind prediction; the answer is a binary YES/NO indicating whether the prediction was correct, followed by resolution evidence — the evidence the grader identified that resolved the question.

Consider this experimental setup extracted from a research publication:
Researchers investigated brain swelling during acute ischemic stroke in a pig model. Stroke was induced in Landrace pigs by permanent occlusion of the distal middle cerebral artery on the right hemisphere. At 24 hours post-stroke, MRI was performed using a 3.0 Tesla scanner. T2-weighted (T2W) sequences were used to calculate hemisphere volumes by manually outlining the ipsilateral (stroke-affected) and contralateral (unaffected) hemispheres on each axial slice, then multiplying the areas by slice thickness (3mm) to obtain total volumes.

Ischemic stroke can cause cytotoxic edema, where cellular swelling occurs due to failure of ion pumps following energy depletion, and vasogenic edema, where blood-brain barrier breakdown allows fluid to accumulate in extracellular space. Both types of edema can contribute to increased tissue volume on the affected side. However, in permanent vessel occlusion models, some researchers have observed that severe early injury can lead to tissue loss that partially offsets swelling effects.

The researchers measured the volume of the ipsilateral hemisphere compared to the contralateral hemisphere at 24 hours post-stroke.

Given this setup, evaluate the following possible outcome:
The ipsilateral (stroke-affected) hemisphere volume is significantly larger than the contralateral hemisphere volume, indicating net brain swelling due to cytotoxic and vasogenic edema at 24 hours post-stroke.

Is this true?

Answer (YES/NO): NO